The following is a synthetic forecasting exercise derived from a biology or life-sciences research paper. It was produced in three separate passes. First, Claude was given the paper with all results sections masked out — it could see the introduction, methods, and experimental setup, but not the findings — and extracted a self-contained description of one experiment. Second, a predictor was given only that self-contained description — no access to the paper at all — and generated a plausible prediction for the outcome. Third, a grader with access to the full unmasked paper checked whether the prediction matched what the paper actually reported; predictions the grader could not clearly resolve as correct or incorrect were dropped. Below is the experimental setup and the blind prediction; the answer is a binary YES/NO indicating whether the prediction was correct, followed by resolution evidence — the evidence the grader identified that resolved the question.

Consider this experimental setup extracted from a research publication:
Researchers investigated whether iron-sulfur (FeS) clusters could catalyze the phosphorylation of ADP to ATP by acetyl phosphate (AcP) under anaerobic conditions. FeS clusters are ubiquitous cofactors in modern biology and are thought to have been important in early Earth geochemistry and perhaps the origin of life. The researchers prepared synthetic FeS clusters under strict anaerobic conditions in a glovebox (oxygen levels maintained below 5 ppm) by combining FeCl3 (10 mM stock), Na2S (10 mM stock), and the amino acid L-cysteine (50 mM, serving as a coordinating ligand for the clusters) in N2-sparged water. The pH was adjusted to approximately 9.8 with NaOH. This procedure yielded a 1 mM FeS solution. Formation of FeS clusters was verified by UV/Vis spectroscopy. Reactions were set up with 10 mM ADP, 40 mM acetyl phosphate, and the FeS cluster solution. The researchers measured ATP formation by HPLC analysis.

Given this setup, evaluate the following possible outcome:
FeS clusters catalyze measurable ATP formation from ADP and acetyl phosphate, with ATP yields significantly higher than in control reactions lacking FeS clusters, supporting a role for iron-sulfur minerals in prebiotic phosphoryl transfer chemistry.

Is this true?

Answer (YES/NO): NO